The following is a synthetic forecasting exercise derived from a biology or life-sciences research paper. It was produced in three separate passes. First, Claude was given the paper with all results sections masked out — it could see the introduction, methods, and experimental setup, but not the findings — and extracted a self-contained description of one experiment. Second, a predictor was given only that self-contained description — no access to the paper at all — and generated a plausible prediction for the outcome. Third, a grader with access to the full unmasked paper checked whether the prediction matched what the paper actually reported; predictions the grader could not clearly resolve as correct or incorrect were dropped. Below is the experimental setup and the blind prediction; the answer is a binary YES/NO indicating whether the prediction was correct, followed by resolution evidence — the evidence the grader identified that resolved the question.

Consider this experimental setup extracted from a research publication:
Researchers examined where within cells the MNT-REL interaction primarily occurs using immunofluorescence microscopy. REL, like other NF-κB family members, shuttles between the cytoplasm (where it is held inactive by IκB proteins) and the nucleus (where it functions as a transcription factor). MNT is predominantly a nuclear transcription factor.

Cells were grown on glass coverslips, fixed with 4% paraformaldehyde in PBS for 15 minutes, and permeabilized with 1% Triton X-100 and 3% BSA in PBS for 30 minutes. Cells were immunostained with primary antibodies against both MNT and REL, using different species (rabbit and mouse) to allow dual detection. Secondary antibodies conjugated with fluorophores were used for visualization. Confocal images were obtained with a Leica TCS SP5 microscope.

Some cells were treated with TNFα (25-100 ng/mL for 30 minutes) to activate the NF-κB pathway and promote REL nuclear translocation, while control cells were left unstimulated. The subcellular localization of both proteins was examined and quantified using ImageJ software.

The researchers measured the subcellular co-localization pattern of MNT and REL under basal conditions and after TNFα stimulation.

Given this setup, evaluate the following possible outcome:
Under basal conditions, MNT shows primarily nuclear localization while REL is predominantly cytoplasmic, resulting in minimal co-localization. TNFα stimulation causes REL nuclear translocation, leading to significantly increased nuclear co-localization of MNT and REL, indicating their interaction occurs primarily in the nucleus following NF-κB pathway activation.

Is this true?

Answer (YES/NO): NO